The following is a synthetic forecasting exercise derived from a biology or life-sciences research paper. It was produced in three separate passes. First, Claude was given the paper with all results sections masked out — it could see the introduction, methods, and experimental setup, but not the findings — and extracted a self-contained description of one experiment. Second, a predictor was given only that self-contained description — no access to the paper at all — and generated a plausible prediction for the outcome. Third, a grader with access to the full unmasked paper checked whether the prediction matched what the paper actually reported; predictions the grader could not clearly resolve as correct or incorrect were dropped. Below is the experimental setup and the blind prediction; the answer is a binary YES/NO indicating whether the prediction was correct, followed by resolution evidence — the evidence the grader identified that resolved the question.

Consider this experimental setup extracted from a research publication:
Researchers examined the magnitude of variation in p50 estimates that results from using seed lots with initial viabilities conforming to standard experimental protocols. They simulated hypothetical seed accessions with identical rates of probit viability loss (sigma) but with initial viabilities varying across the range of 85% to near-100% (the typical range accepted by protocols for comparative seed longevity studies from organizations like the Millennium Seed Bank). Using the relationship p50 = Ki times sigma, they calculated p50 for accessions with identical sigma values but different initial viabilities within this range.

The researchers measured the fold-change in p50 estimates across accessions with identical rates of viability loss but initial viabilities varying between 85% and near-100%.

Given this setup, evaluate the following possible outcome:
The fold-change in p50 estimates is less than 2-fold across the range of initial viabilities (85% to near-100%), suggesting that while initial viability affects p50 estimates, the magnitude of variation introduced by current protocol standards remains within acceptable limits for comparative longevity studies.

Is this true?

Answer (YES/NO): NO